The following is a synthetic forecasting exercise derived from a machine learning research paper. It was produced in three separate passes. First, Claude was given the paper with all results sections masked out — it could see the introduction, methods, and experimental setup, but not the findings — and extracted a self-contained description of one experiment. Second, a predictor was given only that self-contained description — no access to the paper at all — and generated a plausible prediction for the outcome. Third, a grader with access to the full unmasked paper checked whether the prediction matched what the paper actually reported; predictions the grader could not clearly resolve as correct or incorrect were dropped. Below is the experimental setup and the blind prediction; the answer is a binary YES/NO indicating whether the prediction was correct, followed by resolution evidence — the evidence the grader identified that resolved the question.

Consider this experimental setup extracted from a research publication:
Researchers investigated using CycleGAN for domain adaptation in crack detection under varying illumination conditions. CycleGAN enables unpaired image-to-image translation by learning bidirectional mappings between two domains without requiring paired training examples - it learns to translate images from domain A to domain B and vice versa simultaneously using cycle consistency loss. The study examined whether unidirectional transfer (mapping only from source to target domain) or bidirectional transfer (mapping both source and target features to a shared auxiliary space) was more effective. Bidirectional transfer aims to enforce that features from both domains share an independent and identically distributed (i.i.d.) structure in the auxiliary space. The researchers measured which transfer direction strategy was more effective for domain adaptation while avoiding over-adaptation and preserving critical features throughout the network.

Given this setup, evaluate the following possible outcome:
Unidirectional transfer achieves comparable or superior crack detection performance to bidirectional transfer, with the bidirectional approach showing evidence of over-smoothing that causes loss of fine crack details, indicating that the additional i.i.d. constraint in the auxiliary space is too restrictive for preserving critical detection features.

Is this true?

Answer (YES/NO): NO